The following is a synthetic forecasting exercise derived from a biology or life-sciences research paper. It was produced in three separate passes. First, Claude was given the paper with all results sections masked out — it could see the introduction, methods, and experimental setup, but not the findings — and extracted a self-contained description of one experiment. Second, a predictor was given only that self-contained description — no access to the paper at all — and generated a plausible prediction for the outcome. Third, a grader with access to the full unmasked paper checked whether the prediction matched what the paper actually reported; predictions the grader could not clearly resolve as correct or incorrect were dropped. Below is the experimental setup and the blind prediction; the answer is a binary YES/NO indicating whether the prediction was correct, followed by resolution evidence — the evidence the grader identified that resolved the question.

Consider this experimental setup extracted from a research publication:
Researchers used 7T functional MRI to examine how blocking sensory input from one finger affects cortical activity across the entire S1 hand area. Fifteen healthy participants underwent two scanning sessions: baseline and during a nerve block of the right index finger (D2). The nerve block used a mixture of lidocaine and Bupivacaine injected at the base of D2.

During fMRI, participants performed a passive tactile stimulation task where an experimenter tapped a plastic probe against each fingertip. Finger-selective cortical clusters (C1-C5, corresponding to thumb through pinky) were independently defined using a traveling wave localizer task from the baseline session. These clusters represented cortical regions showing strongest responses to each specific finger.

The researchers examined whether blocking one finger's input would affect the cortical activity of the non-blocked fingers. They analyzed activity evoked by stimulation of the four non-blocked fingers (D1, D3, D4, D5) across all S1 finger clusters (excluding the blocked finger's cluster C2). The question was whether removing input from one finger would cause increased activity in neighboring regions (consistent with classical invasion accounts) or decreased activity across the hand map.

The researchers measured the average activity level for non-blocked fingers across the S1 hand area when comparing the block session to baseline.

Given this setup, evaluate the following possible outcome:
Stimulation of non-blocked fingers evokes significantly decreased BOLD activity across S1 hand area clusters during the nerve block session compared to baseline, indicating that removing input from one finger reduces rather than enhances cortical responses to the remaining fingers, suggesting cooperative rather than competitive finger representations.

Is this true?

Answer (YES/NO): YES